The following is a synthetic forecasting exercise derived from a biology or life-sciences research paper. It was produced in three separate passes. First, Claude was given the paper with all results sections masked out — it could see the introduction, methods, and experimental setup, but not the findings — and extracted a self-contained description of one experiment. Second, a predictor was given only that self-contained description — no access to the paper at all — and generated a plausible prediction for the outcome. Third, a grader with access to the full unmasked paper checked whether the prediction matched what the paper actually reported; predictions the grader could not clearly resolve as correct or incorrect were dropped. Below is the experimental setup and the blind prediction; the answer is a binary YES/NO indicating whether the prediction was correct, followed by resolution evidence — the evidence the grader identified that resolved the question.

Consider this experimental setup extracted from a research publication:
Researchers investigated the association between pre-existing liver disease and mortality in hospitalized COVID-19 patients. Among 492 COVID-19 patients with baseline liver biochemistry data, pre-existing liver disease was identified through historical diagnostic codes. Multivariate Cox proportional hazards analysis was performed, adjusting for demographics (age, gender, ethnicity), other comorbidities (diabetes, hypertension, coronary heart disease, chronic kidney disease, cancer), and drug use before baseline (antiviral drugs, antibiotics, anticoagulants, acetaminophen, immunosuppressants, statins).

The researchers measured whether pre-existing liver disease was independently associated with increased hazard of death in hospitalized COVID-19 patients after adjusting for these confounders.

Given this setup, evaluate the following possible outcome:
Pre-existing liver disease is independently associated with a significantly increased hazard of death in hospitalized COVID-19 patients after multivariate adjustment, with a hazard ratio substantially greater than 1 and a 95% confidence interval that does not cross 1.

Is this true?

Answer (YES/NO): YES